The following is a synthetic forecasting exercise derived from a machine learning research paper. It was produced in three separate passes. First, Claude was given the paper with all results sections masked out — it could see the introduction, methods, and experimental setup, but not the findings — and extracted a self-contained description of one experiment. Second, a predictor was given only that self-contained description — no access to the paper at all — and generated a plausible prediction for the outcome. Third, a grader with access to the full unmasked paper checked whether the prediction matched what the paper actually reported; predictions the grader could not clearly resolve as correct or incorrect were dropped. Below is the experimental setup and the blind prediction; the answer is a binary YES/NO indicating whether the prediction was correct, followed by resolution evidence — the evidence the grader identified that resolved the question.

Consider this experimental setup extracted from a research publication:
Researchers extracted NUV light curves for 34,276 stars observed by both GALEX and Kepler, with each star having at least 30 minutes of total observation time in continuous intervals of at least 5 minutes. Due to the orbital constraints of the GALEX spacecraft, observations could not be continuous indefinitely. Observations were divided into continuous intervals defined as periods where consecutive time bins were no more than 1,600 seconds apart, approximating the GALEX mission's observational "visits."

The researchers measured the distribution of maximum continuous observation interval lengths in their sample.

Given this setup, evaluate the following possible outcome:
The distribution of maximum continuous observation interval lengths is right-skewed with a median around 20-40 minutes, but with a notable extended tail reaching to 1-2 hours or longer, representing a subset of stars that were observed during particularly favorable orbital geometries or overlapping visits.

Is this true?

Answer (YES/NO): NO